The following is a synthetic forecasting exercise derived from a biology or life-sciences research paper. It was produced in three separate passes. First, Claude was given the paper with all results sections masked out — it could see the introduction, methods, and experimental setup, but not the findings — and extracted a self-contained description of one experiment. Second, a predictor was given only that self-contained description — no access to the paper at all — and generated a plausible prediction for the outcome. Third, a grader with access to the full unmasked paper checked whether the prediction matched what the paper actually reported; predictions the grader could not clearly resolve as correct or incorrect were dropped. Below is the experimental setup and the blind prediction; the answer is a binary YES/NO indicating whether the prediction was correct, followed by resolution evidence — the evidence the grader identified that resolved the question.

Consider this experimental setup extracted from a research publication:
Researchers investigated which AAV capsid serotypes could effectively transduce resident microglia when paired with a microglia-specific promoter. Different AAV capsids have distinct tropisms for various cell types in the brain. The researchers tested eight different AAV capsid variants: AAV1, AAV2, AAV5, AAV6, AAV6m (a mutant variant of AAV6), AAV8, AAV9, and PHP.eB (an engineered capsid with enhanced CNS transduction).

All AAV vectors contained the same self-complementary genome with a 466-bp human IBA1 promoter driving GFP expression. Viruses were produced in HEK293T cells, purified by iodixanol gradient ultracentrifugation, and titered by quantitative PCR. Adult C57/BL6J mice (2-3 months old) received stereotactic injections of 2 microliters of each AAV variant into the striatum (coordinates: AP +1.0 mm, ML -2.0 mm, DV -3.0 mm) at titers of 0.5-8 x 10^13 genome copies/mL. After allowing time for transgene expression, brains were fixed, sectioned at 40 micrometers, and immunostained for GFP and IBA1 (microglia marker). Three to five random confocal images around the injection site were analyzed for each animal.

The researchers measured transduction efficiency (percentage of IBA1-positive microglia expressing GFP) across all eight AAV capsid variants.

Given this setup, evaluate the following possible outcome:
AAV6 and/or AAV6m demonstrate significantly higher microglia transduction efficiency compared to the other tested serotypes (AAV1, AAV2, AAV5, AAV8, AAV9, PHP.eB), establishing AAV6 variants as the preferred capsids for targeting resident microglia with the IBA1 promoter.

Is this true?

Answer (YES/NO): NO